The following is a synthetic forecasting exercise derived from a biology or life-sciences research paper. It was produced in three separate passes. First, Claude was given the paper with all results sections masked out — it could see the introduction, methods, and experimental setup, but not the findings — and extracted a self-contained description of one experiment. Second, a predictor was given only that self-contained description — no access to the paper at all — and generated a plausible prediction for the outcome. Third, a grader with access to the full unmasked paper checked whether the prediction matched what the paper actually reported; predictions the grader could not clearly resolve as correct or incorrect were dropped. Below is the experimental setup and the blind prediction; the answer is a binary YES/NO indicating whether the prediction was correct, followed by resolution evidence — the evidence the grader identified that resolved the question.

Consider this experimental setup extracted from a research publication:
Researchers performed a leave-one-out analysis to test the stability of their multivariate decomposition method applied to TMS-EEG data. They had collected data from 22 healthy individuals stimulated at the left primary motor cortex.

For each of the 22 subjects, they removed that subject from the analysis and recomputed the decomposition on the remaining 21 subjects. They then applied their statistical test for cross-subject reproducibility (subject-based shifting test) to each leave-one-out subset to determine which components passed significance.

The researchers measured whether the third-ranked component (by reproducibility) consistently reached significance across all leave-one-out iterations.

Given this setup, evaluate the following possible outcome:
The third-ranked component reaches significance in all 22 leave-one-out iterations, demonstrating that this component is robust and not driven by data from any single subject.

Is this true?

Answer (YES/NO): NO